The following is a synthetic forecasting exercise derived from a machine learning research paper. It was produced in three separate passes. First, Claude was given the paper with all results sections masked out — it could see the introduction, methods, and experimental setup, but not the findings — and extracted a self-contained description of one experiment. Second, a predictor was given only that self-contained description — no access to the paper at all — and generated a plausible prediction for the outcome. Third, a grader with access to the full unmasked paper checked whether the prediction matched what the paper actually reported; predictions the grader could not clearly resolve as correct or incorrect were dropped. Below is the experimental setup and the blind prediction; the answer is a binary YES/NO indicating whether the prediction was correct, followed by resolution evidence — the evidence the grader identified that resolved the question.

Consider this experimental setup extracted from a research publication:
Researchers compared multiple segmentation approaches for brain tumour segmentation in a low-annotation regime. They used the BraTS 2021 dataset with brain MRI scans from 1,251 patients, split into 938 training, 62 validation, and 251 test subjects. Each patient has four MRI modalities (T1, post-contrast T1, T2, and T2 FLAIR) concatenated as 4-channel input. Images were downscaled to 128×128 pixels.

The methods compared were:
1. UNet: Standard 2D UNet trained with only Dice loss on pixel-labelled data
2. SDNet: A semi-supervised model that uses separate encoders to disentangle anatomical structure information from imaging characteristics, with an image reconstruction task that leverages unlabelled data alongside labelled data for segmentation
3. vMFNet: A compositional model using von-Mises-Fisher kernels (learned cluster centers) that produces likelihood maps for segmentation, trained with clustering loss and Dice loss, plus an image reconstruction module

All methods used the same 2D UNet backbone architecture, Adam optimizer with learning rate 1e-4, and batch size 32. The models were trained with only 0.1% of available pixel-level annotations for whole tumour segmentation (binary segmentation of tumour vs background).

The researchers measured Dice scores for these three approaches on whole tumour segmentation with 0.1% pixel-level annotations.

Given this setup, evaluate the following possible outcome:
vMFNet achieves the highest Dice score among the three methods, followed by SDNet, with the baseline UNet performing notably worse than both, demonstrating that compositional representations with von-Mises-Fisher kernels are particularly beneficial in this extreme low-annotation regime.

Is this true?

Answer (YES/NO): NO